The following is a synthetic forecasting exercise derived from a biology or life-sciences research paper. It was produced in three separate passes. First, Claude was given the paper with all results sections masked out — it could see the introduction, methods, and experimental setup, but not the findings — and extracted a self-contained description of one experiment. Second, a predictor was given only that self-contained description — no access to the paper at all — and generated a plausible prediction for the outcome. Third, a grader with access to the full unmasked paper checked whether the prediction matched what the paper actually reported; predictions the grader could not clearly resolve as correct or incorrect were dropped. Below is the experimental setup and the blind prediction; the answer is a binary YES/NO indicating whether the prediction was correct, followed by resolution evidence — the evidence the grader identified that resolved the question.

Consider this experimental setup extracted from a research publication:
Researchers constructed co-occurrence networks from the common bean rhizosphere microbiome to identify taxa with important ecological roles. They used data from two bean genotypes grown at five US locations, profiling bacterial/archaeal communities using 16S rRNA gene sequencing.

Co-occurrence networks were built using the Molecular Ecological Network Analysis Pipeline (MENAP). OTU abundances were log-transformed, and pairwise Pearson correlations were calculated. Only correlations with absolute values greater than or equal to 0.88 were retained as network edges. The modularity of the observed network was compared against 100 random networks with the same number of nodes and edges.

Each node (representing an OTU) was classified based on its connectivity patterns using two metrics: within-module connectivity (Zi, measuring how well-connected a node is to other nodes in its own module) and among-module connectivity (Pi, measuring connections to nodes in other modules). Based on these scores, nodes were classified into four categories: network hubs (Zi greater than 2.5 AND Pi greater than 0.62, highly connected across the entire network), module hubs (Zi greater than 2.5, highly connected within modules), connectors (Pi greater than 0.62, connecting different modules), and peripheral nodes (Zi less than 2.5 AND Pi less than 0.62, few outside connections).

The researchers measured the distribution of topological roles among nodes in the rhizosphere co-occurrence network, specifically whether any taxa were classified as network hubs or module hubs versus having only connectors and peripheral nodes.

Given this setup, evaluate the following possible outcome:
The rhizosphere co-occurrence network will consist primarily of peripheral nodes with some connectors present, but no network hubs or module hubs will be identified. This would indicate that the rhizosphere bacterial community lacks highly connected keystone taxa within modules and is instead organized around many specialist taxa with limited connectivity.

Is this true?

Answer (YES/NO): NO